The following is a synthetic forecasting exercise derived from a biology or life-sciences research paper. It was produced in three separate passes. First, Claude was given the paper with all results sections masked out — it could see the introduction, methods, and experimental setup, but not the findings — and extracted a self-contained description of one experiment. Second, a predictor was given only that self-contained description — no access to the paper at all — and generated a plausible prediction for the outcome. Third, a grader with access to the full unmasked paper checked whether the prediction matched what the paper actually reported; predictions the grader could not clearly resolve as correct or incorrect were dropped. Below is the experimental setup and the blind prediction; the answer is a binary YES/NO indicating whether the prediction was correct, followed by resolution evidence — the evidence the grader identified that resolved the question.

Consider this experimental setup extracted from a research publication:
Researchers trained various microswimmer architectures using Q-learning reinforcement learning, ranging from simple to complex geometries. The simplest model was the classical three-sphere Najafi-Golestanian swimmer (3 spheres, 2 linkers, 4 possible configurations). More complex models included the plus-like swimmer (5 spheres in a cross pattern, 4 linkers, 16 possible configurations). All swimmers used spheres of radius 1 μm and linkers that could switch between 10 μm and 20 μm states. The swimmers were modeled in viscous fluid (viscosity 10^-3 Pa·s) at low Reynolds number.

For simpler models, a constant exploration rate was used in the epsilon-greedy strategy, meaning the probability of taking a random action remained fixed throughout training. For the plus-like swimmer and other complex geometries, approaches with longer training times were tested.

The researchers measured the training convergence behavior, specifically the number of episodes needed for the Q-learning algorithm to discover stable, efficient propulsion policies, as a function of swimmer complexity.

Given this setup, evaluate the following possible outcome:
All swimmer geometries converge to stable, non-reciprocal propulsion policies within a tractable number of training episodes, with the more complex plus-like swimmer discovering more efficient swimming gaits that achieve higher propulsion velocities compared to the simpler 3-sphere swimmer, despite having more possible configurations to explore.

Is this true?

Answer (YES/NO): NO